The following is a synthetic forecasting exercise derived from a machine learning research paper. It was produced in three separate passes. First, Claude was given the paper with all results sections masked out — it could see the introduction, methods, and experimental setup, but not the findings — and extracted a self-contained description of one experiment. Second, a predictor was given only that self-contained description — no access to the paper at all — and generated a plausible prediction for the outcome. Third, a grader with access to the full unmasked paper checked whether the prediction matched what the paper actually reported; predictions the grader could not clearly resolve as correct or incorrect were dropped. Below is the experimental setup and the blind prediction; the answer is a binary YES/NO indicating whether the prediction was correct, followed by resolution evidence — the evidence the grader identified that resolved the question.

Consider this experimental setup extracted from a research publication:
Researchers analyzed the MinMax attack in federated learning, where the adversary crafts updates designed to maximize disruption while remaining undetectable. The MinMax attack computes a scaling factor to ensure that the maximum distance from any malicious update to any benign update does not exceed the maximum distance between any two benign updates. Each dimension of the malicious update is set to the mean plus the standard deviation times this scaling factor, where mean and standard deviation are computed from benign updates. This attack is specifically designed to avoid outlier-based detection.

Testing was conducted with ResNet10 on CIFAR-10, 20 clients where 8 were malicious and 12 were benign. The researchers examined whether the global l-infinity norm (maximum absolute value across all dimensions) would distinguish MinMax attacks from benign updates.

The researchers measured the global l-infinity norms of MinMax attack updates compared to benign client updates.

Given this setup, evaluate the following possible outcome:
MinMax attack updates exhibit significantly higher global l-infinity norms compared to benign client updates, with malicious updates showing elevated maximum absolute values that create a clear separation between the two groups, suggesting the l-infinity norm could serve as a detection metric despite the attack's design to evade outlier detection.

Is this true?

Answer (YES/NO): NO